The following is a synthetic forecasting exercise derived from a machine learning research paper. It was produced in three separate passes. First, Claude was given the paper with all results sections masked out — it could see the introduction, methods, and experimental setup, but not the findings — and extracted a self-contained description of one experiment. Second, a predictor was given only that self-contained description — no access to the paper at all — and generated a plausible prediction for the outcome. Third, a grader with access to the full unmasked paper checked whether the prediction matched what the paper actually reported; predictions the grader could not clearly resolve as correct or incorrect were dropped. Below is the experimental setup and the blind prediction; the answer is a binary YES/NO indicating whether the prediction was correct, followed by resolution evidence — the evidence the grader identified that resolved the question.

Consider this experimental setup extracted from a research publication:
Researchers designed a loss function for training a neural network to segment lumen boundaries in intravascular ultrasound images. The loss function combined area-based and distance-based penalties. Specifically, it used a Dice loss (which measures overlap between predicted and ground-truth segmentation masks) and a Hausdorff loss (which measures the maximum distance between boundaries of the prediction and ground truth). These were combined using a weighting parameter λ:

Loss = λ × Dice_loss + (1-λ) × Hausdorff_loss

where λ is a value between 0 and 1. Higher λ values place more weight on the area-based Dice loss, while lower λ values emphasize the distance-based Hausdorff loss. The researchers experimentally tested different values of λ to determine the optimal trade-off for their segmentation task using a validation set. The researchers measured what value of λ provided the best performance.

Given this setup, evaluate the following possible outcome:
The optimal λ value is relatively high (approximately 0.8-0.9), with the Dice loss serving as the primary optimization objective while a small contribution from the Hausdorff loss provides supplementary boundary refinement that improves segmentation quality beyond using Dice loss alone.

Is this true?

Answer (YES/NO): YES